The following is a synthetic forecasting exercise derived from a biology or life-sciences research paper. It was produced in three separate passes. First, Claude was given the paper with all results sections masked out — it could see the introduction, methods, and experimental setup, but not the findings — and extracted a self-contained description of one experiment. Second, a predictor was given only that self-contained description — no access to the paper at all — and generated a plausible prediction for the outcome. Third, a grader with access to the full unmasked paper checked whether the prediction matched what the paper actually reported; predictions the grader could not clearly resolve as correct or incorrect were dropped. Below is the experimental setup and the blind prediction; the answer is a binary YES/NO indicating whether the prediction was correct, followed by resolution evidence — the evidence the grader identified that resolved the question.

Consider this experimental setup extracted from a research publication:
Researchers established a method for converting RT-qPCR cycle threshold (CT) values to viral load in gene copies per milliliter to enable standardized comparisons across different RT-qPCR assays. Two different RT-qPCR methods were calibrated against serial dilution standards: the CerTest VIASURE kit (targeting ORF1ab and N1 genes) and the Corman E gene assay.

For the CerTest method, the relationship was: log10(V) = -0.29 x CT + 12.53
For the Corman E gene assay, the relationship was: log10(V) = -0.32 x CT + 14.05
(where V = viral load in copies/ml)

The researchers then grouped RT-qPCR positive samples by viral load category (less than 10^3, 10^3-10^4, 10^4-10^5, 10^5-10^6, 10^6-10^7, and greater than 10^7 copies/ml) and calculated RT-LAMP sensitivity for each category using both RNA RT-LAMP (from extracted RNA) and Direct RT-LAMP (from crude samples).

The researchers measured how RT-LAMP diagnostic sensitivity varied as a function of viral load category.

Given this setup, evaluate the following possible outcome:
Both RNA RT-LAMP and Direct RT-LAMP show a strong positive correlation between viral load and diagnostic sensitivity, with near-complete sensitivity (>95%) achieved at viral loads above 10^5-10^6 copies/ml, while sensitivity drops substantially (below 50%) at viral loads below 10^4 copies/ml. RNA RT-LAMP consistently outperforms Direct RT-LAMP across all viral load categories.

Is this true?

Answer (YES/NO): NO